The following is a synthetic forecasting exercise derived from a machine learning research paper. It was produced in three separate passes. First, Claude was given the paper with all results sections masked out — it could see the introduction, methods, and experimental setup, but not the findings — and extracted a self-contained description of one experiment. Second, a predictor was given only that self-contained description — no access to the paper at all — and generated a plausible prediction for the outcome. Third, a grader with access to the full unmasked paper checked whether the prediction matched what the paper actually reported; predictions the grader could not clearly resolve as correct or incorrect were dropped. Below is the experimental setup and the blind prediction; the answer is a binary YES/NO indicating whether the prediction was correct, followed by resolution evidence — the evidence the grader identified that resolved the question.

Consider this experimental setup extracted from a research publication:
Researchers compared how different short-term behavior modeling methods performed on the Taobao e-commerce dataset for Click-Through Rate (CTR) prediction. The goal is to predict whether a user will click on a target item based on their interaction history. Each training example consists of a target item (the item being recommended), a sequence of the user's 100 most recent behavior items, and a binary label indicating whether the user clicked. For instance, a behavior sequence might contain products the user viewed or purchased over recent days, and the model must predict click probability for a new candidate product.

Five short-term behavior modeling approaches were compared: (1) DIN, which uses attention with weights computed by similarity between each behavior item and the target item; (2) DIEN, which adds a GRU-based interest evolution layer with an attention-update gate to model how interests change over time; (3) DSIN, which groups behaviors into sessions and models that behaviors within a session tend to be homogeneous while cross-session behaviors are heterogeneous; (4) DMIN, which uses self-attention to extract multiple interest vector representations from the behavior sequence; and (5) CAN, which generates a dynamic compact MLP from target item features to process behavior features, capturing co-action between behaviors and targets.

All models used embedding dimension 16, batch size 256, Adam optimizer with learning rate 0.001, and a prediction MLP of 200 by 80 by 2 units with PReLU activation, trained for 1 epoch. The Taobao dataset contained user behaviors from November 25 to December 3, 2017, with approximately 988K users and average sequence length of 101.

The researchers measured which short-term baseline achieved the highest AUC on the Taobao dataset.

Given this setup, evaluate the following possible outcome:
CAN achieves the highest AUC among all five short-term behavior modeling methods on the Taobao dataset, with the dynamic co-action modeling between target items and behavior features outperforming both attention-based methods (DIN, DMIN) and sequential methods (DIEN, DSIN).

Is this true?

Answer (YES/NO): YES